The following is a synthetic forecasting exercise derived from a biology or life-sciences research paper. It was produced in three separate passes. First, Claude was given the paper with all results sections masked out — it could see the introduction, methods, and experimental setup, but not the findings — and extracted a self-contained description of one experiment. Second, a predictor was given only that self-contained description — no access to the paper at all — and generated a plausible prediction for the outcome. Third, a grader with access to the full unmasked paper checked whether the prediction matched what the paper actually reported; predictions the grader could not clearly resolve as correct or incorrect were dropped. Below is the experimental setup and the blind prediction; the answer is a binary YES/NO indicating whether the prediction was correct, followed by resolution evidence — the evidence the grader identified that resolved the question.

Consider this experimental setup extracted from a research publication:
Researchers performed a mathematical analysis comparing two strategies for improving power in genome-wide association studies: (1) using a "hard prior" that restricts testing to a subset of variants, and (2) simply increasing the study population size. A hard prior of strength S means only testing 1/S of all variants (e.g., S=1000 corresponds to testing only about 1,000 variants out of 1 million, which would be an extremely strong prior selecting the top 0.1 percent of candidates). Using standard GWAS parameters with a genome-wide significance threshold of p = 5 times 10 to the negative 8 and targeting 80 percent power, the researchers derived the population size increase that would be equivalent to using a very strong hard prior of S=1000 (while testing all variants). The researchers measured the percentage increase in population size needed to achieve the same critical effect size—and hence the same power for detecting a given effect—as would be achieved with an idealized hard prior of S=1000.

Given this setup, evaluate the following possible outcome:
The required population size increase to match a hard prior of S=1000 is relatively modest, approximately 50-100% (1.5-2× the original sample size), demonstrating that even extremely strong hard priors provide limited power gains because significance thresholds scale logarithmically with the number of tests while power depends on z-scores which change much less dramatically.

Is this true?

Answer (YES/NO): YES